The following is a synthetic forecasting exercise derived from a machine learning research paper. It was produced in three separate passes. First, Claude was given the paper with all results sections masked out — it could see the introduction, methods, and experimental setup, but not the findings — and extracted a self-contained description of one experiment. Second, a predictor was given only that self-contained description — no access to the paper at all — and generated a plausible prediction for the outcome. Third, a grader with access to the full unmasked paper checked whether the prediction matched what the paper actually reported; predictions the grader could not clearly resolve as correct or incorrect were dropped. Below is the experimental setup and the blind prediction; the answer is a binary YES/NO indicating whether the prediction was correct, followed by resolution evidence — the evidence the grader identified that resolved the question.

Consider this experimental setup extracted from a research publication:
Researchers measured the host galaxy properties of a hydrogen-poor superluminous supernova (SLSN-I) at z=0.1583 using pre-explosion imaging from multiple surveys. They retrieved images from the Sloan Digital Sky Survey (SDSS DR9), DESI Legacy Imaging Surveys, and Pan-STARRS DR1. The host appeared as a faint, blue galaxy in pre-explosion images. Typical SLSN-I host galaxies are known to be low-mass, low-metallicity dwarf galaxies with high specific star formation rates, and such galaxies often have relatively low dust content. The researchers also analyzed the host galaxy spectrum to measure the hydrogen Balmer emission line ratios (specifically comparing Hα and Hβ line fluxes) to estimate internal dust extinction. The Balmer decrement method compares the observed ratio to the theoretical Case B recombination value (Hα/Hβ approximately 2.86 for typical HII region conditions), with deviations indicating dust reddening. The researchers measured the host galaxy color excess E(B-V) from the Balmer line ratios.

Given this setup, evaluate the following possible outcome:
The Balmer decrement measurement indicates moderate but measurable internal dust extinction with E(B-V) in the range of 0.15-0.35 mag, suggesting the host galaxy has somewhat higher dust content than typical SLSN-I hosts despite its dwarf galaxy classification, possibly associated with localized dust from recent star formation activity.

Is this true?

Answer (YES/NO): NO